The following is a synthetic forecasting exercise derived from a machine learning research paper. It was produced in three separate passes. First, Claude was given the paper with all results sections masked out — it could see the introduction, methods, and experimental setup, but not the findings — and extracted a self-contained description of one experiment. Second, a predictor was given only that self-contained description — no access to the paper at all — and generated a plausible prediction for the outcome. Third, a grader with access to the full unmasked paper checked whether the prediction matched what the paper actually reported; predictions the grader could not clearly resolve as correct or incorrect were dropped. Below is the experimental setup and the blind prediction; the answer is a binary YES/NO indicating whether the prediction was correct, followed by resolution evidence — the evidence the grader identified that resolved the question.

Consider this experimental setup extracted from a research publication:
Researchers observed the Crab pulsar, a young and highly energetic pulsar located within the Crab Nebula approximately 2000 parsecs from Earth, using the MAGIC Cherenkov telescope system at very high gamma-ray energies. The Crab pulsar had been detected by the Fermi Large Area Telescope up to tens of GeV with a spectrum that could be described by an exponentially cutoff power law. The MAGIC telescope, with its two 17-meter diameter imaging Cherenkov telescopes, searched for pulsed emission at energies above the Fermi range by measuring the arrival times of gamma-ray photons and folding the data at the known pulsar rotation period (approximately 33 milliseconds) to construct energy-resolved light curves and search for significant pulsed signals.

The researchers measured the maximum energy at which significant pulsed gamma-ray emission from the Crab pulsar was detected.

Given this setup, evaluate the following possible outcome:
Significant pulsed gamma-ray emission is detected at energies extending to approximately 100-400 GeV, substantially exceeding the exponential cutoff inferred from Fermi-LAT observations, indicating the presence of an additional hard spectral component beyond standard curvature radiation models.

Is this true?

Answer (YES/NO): NO